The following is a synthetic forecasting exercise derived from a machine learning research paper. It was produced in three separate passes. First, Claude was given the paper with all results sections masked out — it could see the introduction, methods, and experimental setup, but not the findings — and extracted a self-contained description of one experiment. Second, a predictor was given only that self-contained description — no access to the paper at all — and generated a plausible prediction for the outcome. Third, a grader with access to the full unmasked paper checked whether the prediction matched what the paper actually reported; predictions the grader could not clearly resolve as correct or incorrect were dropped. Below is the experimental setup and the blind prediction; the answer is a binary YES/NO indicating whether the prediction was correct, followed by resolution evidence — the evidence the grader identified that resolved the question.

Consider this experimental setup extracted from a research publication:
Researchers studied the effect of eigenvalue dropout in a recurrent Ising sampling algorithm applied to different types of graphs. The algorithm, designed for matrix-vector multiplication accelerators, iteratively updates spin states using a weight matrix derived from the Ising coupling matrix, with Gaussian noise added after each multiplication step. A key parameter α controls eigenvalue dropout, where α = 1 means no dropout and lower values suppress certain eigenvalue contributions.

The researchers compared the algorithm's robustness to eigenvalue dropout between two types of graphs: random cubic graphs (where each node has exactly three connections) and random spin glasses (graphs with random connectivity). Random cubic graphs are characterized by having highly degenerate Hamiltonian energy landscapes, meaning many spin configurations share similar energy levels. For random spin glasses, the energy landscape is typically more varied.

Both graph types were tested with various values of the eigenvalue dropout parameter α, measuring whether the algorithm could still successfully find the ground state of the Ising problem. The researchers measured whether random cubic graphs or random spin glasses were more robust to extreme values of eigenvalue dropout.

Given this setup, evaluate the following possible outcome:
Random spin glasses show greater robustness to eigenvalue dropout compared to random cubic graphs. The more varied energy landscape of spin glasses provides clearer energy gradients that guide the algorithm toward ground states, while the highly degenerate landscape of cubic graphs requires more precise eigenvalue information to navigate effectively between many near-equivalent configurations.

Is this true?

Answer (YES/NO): NO